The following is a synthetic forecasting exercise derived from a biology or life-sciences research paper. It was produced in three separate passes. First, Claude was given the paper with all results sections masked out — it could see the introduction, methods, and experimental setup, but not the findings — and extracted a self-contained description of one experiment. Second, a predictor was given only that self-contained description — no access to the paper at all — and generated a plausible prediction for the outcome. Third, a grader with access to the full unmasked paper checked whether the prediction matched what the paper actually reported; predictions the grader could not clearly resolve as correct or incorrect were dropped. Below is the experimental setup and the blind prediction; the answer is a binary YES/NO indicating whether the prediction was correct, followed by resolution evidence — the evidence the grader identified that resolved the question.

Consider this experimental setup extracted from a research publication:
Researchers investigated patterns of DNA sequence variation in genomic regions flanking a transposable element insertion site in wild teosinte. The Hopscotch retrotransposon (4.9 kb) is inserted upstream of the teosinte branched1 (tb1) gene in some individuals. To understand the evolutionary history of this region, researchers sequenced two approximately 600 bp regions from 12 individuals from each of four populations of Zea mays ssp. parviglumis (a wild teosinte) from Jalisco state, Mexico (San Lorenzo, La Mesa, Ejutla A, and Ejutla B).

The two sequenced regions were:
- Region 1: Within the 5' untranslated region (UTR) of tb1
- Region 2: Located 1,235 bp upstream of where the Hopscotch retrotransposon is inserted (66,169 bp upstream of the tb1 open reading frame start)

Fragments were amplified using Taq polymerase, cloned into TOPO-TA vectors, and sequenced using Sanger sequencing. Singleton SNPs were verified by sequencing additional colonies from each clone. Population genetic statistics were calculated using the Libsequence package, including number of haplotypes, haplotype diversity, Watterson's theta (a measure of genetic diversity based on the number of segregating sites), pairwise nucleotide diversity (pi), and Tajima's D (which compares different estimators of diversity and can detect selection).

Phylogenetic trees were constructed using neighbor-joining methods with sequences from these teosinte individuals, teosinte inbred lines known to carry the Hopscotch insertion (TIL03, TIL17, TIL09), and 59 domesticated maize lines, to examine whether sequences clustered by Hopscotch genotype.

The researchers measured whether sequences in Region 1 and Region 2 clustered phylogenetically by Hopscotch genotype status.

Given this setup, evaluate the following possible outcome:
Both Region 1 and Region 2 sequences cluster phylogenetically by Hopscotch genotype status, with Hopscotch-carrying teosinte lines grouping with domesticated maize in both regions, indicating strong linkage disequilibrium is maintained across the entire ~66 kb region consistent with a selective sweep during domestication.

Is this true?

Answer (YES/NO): NO